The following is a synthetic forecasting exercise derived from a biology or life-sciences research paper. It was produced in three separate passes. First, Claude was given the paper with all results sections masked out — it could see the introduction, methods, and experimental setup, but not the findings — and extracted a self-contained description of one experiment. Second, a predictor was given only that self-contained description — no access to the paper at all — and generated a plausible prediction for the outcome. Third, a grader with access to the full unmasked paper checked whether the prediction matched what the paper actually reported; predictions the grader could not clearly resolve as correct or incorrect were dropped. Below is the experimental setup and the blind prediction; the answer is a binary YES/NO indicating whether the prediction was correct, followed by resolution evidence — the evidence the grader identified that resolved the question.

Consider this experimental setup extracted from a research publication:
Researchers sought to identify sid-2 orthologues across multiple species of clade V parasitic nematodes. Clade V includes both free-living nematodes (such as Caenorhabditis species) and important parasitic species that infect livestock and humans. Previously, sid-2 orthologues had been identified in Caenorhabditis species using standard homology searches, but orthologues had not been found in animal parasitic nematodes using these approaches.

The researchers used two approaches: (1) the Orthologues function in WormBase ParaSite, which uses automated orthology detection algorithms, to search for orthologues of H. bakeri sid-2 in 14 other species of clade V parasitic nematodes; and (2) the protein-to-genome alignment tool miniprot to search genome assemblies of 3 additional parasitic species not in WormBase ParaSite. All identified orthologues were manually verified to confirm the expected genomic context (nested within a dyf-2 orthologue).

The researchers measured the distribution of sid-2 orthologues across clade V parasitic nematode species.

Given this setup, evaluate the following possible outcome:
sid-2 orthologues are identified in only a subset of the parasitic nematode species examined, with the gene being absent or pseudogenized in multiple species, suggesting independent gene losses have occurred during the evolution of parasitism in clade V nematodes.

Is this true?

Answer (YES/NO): NO